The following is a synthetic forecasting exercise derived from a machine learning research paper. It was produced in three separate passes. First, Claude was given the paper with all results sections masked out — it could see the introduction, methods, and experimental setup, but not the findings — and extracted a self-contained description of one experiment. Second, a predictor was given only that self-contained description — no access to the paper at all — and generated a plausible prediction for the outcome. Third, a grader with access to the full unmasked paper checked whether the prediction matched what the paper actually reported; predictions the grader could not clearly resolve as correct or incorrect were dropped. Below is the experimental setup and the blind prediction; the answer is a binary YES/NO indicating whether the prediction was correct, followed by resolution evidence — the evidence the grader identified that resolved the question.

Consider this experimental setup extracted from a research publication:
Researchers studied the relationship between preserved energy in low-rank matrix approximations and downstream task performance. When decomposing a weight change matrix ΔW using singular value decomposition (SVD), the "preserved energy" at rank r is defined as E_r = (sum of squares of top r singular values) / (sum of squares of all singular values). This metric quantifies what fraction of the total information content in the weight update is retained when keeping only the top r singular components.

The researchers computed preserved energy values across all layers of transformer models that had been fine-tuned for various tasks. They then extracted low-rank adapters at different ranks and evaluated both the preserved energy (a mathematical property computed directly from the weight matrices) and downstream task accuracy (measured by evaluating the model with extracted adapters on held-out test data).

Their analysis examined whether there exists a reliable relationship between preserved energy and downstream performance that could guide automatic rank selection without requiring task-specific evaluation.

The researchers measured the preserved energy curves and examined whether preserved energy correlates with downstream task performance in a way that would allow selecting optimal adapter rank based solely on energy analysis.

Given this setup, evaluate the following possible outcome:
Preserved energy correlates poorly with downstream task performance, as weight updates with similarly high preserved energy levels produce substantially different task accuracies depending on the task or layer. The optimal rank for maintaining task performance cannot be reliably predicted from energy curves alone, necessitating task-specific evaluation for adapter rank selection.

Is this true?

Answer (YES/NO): NO